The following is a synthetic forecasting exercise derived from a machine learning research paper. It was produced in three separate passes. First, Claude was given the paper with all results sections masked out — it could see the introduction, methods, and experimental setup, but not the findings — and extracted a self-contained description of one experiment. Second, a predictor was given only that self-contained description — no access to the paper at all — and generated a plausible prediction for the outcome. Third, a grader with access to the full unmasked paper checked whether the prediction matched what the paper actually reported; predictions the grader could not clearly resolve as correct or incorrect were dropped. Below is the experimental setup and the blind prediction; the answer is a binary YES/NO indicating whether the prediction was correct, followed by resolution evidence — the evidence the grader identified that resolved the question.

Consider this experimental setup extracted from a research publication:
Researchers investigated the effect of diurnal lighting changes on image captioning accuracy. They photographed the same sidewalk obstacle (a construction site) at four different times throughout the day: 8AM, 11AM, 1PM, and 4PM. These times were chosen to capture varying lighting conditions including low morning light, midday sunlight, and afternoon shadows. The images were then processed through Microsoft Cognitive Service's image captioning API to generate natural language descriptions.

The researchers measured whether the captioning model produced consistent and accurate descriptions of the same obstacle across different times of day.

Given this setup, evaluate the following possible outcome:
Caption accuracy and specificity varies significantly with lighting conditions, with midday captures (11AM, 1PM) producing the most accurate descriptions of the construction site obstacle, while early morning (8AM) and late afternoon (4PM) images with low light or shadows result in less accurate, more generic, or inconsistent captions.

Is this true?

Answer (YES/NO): NO